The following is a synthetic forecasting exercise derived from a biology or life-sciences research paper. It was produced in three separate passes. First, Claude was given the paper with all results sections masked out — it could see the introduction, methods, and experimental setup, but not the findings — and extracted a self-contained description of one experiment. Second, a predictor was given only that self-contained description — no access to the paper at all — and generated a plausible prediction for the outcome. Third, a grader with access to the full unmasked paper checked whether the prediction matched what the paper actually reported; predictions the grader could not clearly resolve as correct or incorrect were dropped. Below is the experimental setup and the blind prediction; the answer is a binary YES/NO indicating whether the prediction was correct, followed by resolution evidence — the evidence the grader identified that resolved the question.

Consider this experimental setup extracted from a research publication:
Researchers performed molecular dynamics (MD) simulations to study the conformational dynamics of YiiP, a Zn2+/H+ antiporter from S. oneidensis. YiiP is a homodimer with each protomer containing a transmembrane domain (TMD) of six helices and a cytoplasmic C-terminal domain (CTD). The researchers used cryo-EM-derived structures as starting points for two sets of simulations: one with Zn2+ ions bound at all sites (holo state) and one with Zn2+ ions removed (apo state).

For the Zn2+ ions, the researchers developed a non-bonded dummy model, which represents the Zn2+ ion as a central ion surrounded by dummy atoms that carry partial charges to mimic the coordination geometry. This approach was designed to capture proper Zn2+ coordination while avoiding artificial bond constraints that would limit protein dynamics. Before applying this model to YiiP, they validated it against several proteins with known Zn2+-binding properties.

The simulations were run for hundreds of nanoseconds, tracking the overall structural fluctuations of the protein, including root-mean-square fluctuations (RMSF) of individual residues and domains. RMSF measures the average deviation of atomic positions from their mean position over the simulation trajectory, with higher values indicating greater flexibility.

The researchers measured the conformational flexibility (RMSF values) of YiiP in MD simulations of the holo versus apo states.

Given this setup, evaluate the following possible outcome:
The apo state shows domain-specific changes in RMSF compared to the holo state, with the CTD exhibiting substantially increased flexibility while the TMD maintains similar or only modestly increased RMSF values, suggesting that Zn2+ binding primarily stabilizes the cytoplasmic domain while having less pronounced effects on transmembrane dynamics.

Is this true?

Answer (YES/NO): NO